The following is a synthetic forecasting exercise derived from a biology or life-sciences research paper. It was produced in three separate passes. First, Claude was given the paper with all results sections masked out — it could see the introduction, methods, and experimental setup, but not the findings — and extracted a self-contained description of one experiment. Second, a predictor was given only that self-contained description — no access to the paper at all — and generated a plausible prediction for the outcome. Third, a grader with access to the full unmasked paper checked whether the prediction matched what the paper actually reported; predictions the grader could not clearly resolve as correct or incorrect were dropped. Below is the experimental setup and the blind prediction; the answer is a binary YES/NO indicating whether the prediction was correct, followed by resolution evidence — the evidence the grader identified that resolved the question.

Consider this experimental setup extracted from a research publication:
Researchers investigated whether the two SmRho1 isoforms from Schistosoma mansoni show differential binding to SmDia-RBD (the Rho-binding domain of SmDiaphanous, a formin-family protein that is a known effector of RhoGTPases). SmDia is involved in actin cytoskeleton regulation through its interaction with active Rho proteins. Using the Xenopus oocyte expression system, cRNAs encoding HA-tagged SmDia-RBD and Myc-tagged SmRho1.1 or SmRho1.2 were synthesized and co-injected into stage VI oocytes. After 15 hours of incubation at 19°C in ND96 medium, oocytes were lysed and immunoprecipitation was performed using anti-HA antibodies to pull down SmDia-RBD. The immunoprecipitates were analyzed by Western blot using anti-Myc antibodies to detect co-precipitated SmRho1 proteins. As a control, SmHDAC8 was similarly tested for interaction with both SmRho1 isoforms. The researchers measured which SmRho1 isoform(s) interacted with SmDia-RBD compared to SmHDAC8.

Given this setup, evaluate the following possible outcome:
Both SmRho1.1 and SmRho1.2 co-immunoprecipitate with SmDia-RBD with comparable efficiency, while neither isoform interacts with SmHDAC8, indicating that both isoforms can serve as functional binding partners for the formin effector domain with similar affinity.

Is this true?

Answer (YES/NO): NO